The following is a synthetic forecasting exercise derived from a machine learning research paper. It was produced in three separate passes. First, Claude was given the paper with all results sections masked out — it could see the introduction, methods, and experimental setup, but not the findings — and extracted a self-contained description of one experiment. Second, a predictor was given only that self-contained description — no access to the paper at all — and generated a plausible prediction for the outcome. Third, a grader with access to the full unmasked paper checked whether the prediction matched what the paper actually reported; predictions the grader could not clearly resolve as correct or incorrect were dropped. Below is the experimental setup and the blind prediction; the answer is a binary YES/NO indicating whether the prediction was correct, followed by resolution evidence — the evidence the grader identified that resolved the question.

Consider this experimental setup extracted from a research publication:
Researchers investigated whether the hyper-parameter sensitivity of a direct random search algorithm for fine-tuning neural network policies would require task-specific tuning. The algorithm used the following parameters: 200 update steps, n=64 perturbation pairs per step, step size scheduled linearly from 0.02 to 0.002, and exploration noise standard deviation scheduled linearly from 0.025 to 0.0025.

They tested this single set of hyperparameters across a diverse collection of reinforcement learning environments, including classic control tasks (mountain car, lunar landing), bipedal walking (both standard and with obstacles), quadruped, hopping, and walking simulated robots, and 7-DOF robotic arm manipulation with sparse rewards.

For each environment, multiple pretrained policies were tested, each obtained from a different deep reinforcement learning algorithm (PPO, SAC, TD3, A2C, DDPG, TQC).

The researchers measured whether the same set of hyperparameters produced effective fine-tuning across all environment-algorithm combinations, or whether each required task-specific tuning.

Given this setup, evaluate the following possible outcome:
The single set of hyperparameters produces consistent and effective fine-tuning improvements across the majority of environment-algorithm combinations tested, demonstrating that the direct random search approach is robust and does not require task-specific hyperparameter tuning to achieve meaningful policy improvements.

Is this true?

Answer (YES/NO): YES